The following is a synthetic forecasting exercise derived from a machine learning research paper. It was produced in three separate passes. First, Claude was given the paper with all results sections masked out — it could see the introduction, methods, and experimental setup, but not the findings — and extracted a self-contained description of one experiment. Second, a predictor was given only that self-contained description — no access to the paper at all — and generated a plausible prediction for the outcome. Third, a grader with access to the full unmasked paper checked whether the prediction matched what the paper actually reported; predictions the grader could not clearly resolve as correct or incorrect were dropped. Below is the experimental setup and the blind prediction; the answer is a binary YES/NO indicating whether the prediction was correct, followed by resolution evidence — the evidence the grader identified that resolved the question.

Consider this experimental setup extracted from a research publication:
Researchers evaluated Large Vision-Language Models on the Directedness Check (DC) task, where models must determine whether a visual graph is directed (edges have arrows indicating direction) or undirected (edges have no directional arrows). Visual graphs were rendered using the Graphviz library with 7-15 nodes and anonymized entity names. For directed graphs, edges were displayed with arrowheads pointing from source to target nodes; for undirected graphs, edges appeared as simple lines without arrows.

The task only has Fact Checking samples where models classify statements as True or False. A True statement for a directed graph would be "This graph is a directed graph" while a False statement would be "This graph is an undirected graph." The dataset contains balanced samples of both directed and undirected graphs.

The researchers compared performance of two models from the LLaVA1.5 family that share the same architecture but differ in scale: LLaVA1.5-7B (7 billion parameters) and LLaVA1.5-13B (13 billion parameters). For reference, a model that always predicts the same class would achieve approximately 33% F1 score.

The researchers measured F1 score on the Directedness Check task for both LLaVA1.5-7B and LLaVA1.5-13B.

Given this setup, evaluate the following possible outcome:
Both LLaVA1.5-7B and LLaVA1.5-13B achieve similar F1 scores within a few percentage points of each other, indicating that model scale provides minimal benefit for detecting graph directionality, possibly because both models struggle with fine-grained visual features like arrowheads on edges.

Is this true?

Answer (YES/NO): NO